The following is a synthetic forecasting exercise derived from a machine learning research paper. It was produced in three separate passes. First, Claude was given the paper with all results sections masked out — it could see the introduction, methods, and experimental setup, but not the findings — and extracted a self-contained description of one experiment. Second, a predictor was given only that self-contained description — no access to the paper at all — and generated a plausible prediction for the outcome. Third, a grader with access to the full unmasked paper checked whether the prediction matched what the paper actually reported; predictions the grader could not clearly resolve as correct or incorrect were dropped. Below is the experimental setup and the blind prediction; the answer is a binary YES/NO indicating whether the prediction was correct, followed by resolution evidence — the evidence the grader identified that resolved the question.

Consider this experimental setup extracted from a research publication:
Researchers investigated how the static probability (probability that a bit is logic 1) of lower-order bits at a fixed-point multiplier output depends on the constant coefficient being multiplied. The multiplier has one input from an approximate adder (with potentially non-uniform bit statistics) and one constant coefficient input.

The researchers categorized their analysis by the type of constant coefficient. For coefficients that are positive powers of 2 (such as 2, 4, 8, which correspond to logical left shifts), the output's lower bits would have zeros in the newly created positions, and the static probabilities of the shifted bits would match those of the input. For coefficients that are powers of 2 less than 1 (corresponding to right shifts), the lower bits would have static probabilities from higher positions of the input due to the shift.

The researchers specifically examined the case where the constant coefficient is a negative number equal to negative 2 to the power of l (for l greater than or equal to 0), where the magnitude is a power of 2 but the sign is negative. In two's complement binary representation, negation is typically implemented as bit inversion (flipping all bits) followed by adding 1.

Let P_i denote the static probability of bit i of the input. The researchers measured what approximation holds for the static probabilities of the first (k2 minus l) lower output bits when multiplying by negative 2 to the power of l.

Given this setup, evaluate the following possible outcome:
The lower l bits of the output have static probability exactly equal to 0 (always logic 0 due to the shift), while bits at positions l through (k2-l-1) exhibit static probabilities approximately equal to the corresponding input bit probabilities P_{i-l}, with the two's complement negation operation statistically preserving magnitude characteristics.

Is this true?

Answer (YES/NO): NO